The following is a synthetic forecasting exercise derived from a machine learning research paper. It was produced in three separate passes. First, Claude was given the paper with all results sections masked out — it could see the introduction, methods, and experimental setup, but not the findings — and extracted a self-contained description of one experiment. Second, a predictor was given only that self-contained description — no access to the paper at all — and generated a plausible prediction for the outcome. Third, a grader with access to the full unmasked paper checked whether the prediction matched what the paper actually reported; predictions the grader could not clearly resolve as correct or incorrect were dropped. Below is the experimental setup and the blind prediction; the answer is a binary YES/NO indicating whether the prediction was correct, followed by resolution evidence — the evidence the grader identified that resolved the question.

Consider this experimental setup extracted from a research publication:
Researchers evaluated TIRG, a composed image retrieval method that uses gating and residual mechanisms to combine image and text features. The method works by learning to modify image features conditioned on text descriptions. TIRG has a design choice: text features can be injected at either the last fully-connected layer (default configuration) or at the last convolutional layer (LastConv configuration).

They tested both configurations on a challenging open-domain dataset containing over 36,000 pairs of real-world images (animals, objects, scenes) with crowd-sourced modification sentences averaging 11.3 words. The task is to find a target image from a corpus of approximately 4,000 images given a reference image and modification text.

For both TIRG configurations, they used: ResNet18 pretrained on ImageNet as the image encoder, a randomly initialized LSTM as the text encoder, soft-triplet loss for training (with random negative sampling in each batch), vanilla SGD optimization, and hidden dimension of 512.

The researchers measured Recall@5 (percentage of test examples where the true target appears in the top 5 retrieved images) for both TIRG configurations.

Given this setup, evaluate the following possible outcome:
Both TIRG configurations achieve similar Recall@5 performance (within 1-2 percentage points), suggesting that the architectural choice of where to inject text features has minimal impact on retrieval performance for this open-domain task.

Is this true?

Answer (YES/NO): NO